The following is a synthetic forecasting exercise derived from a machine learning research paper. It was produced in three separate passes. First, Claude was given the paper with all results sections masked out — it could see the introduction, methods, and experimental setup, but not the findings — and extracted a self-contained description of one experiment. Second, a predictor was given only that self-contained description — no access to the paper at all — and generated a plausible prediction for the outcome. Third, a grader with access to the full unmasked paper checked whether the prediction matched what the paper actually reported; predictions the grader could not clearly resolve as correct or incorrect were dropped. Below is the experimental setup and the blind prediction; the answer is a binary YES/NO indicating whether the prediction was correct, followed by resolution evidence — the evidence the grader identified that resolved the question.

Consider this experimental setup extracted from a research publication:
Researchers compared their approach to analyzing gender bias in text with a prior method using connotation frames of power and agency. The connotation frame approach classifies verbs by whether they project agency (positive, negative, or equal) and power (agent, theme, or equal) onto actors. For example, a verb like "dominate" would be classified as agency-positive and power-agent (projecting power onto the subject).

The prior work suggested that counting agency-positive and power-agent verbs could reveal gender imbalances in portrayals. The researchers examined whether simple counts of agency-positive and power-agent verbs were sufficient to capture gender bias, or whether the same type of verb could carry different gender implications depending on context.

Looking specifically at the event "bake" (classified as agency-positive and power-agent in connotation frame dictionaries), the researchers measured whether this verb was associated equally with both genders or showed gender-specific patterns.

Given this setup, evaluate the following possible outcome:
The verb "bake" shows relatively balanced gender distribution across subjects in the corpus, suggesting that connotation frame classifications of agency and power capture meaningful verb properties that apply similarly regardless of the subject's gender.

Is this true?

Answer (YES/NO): NO